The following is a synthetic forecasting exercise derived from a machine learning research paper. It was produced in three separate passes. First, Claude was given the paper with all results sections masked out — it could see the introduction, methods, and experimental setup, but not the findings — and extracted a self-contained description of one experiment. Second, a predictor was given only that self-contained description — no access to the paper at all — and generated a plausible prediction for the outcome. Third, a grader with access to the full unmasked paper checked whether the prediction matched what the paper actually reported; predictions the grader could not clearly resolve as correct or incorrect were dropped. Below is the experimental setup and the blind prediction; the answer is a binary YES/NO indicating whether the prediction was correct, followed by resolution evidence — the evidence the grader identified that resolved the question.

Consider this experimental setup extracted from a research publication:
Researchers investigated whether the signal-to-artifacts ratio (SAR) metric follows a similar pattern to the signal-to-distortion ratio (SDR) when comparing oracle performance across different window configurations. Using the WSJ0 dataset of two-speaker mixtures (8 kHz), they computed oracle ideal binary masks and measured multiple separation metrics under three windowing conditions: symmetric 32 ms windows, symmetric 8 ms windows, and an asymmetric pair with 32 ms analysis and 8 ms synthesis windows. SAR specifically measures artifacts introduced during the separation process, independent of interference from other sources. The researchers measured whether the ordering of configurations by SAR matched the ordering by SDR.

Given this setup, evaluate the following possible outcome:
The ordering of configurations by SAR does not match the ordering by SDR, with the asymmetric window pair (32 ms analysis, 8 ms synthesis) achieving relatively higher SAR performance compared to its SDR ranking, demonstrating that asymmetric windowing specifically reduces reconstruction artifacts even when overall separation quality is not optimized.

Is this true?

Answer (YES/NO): NO